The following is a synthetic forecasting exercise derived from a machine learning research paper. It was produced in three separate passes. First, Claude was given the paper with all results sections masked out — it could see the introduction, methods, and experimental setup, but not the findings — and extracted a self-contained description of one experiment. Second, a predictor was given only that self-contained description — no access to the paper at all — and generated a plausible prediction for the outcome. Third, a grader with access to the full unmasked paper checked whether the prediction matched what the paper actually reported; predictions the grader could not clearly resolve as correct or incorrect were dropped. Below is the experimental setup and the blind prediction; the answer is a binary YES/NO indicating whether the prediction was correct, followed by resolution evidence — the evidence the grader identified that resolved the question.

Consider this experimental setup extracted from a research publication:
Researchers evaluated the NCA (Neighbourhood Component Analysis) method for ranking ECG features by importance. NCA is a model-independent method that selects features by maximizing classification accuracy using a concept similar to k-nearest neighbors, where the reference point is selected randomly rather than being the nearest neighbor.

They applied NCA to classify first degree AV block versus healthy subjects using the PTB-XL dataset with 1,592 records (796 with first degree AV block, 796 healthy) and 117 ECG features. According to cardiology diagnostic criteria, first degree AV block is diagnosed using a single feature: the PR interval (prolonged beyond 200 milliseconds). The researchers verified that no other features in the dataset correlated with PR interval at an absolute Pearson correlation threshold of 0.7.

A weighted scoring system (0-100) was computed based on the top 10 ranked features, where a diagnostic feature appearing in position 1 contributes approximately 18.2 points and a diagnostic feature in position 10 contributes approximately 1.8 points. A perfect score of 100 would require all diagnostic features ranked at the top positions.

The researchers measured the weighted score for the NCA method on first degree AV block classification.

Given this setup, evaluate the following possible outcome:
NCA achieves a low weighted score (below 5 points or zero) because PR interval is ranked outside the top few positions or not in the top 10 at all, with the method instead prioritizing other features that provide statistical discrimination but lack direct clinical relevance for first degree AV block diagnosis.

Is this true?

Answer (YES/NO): NO